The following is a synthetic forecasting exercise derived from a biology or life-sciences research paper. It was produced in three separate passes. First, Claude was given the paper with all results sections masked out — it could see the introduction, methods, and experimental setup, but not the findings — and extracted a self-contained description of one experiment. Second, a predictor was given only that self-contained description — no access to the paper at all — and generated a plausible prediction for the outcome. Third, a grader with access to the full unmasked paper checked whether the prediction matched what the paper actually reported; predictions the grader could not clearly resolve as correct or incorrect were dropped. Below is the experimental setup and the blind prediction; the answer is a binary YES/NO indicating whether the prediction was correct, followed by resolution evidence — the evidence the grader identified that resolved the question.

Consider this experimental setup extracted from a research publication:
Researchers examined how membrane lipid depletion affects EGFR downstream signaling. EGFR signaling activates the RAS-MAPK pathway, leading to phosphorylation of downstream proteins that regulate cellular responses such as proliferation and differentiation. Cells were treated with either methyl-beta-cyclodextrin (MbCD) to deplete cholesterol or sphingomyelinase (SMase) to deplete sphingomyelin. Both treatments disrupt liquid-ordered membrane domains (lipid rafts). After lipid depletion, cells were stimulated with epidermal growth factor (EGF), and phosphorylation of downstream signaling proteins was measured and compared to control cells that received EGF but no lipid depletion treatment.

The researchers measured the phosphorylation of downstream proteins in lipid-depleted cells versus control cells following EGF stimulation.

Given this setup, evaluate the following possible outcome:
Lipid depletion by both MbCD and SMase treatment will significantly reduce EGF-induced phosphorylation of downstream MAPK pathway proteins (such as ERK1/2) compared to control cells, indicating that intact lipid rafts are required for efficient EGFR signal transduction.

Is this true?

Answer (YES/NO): YES